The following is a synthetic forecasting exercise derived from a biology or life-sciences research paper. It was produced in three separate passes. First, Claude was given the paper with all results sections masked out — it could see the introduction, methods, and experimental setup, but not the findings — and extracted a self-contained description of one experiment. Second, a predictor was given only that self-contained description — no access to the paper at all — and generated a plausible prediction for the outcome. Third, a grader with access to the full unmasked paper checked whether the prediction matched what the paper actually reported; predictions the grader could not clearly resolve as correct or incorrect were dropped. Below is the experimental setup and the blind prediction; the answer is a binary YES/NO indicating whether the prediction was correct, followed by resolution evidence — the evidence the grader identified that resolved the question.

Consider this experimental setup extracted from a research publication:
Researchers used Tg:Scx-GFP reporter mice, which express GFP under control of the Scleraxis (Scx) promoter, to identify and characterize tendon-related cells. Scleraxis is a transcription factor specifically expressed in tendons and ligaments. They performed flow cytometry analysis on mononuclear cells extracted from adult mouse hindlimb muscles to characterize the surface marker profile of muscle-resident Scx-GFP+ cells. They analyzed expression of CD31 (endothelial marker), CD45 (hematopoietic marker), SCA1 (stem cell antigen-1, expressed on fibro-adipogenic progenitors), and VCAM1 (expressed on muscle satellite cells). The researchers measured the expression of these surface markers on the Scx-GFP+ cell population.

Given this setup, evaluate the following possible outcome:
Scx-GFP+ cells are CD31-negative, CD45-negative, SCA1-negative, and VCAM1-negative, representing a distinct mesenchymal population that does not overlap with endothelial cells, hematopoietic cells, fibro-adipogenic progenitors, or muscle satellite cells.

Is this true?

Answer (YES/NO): YES